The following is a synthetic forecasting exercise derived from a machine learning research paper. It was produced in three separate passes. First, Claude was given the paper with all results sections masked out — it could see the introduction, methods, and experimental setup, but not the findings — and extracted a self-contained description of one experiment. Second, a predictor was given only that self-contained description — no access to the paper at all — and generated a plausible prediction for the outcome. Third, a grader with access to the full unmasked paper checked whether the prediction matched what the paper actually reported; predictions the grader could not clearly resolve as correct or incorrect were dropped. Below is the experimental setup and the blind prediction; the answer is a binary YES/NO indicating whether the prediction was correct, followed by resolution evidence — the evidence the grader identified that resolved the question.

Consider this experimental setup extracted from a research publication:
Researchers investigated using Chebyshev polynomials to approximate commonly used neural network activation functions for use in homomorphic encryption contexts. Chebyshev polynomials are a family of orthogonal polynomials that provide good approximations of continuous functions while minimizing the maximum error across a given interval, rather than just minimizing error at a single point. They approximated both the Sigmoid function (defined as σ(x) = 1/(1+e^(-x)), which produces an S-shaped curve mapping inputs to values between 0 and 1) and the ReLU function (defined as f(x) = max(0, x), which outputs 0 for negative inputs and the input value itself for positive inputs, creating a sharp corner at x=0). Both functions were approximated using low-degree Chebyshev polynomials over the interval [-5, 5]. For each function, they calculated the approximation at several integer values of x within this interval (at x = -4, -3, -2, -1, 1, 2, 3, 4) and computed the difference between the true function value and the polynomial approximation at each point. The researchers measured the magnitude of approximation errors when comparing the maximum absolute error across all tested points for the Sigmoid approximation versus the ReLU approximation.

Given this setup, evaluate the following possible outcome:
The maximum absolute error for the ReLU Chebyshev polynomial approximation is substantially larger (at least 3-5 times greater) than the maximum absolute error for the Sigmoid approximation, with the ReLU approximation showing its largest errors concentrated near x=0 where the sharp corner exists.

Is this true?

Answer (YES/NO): YES